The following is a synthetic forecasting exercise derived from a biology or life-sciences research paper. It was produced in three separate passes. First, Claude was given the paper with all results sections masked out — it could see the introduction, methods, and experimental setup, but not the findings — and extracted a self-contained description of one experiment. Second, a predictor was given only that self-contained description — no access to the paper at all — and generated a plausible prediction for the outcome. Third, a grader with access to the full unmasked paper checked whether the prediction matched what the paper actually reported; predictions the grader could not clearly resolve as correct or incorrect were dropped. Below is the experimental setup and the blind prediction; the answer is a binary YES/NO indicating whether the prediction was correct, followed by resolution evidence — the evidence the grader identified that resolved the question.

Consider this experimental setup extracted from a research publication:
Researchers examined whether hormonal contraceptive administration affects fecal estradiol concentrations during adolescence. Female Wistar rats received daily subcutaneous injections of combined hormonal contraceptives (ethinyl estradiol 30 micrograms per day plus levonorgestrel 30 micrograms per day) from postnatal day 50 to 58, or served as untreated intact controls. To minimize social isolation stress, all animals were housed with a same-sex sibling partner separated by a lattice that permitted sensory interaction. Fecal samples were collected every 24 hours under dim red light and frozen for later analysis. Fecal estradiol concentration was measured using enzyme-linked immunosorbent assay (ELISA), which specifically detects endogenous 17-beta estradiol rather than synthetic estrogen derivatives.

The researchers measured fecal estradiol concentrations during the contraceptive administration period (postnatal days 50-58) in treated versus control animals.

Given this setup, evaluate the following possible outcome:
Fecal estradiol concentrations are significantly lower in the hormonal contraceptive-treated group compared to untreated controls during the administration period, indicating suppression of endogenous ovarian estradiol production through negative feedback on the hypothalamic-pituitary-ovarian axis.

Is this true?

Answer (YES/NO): NO